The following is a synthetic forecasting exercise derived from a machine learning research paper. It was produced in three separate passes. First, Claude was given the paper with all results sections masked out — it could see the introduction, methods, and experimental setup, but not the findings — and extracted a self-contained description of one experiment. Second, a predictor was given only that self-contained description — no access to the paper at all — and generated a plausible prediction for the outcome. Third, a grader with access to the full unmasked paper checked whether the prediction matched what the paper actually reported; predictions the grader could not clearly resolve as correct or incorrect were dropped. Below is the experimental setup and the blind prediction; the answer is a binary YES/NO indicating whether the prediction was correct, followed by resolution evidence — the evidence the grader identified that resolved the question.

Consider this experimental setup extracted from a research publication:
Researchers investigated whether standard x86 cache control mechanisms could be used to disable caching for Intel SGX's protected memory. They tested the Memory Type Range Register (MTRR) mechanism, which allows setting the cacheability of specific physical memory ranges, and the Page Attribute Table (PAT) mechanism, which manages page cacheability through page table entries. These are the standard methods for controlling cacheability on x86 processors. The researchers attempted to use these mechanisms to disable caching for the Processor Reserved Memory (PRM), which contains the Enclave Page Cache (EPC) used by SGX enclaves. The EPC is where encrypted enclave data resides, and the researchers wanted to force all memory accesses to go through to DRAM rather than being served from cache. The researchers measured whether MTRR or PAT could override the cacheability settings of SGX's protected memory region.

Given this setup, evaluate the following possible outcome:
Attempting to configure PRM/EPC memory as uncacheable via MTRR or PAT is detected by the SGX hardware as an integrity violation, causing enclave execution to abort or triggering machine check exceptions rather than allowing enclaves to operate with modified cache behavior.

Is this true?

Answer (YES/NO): NO